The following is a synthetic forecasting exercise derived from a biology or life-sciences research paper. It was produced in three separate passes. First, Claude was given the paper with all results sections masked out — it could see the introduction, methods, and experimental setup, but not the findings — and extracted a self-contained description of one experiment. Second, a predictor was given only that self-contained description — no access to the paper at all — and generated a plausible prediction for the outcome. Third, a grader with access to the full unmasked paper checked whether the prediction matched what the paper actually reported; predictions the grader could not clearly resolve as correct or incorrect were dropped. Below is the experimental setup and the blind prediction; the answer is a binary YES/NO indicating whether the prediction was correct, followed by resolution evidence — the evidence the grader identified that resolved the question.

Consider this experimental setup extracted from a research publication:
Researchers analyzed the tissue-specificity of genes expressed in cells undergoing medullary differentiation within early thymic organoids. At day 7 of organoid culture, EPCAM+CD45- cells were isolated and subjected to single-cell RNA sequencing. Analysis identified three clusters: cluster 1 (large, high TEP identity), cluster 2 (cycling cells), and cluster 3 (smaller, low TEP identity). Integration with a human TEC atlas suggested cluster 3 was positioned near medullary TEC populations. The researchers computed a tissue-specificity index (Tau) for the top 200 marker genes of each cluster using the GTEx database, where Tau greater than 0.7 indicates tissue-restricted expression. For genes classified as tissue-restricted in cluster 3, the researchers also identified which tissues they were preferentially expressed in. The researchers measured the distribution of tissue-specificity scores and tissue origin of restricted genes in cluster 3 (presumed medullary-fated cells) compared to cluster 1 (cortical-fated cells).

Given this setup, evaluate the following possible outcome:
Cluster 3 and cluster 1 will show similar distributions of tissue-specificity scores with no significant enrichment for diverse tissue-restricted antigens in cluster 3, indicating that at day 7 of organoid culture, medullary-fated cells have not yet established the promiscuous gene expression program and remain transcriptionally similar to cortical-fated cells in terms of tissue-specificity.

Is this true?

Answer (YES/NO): NO